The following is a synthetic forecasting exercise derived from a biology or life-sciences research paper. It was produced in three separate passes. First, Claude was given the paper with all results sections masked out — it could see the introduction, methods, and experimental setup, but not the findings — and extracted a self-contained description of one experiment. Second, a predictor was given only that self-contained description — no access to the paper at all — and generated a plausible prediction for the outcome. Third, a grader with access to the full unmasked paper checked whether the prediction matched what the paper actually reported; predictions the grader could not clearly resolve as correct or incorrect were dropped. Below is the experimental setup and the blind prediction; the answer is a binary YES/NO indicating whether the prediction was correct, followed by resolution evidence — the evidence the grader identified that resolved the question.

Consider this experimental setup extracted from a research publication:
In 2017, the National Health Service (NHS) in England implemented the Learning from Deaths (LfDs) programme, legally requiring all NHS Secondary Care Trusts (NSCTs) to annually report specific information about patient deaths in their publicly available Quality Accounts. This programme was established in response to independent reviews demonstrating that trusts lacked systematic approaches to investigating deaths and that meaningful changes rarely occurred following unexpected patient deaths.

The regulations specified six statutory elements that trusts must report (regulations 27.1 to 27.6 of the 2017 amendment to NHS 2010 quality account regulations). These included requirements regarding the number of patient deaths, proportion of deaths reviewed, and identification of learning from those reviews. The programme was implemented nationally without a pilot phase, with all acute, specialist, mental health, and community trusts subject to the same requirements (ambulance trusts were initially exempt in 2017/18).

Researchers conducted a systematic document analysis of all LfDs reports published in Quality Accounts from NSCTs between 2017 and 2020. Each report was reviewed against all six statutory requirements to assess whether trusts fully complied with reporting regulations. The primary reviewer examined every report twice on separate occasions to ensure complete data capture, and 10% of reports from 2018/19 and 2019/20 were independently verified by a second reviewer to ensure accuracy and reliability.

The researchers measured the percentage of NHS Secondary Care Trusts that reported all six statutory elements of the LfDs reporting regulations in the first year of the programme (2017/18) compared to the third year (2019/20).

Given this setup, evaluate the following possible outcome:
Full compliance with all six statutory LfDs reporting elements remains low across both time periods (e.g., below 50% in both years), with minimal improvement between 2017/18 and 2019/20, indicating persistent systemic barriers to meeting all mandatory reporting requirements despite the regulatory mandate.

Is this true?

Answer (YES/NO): NO